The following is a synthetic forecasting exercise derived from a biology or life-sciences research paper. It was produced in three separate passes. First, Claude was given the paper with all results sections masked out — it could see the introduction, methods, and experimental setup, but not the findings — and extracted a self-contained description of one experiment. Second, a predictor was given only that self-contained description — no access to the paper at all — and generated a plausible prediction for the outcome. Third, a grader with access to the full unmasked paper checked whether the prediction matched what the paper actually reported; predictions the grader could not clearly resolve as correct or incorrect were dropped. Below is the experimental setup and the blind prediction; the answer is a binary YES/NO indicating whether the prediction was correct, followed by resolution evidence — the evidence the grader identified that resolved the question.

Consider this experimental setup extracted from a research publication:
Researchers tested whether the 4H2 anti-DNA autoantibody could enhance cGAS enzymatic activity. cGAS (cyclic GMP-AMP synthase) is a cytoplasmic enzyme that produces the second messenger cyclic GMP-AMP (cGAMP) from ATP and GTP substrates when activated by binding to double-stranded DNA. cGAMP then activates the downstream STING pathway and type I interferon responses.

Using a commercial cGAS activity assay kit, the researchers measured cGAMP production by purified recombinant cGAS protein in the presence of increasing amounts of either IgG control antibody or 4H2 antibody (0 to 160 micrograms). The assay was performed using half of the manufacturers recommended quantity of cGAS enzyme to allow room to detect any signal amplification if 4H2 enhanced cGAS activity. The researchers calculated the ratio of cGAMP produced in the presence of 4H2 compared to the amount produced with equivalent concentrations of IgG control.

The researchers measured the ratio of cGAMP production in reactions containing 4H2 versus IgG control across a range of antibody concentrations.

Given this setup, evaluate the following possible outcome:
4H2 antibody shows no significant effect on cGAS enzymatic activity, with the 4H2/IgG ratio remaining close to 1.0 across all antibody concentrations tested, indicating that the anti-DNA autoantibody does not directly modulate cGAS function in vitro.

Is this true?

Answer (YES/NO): NO